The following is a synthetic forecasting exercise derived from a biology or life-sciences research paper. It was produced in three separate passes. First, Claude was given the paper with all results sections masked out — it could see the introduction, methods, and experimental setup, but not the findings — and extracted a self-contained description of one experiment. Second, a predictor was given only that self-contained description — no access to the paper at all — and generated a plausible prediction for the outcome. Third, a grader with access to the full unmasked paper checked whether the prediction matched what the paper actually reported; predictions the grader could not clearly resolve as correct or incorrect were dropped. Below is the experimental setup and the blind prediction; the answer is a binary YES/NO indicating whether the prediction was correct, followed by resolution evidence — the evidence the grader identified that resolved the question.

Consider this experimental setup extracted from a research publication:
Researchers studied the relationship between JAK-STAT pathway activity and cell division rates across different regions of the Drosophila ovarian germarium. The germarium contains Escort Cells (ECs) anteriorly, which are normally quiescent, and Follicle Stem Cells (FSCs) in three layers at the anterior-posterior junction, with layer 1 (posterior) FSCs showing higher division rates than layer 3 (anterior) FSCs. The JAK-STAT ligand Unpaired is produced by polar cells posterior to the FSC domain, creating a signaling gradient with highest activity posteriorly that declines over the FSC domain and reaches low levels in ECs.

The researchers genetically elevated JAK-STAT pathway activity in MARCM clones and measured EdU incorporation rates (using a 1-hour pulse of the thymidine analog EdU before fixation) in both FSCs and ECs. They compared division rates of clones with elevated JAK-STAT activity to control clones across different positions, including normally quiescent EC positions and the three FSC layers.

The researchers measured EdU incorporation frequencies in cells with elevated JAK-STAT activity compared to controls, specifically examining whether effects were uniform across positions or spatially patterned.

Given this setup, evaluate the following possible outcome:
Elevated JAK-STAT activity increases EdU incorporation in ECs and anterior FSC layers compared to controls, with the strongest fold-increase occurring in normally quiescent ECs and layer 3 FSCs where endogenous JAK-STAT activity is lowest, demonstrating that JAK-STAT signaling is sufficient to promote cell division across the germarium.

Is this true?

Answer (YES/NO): YES